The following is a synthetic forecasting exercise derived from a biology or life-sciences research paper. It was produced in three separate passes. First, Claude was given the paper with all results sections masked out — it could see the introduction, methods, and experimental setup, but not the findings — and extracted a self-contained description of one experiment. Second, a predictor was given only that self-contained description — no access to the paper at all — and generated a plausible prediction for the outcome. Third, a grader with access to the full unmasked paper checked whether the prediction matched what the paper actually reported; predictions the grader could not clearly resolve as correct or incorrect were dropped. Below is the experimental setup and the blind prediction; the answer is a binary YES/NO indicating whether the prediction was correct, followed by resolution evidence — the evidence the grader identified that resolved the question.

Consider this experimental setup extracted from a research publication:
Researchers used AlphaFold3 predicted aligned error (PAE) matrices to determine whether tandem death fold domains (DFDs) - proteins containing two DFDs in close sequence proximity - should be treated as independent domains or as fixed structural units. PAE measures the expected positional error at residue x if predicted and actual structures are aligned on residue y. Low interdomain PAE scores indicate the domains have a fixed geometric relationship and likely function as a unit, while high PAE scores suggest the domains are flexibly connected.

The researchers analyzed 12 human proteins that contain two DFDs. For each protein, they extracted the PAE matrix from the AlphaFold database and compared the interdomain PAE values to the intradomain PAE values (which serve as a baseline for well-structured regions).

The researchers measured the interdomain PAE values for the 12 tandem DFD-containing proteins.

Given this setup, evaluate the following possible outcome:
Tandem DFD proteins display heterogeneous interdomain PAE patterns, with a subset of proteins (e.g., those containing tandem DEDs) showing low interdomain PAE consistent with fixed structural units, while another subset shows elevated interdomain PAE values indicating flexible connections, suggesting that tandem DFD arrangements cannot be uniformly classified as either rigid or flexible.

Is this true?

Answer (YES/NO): YES